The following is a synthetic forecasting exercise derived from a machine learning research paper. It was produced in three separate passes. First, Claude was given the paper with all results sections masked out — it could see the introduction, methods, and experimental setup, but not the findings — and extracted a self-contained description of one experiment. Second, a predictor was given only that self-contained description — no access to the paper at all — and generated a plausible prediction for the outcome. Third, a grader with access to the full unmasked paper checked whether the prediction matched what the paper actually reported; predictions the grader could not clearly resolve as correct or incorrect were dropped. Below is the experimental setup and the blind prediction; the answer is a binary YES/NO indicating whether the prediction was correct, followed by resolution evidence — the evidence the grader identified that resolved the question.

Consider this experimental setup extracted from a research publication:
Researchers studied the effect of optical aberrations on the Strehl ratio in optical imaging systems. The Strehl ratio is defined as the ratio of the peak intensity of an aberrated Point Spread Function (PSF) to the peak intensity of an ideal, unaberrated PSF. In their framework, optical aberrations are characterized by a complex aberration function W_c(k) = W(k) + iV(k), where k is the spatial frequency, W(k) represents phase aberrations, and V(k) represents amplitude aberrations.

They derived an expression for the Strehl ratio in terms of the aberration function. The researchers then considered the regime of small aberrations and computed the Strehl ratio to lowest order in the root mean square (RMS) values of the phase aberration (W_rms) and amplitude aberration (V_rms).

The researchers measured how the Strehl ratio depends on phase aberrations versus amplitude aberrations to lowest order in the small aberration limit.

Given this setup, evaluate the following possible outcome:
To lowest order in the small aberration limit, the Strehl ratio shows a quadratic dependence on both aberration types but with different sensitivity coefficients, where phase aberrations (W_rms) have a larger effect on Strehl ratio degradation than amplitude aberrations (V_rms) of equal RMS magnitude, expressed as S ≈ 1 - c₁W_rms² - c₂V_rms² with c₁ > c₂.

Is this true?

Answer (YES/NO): NO